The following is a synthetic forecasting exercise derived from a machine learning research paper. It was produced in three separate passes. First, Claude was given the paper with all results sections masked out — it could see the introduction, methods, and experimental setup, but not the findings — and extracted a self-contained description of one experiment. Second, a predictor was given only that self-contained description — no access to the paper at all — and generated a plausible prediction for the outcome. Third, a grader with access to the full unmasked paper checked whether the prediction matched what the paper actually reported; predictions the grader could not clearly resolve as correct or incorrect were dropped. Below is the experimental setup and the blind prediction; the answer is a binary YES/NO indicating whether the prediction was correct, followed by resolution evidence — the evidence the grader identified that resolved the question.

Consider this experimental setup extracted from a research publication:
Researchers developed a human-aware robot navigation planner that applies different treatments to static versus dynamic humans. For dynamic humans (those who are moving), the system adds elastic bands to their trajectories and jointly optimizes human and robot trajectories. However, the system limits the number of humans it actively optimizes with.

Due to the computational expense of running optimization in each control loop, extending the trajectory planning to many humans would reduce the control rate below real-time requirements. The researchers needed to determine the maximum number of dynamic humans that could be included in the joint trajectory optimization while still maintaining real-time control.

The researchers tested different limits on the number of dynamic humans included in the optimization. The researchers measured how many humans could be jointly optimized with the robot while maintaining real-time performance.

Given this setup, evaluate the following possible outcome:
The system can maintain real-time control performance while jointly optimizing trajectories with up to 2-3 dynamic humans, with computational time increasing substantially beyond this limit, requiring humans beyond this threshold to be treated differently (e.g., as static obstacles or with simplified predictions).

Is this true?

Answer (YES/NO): NO